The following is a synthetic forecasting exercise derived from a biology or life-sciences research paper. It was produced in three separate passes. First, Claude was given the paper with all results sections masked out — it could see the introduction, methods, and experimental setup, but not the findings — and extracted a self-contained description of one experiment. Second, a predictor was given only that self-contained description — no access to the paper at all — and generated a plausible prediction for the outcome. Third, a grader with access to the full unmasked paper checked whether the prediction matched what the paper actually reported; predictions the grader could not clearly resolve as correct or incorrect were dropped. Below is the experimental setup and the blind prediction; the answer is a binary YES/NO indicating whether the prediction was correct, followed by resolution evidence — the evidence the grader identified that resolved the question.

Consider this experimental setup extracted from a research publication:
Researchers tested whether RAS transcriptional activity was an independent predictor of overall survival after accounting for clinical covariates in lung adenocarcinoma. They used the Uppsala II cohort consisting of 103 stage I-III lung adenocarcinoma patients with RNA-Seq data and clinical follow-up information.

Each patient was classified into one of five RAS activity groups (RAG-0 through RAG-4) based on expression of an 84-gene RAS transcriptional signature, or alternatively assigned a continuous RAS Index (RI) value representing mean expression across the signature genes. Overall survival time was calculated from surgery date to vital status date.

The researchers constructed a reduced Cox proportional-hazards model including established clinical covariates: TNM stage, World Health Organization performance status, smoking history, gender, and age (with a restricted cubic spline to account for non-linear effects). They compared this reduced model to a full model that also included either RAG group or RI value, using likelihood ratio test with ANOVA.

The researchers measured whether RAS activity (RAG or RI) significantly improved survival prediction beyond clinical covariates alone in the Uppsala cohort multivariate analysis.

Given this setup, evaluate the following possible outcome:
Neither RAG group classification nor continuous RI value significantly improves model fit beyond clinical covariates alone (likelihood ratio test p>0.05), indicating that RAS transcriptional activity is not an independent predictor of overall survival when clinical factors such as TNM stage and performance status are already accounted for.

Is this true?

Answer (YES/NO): NO